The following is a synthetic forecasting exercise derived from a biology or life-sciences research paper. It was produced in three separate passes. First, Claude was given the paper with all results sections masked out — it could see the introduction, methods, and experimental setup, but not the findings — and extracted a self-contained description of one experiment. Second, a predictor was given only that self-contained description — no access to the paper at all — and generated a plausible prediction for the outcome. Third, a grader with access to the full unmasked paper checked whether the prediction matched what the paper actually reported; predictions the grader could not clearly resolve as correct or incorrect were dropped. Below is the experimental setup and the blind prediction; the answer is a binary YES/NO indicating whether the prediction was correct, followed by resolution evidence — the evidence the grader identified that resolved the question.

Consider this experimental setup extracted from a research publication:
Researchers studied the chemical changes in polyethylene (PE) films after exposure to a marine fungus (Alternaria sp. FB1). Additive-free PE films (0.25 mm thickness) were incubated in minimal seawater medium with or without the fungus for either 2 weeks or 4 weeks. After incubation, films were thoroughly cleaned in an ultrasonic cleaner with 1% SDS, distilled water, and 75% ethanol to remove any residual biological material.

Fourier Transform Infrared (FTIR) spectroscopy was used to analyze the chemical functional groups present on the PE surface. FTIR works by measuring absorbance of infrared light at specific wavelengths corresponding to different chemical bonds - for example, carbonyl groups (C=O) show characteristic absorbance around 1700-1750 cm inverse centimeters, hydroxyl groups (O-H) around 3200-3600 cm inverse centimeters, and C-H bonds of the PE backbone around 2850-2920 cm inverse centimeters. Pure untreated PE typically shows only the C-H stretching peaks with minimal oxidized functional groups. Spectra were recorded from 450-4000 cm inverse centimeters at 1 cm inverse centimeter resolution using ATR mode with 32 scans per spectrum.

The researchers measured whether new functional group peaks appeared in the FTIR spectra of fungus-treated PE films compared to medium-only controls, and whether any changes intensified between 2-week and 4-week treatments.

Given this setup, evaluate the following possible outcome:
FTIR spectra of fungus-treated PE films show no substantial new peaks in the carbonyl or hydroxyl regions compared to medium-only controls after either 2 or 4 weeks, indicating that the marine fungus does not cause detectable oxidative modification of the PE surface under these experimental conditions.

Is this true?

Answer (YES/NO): NO